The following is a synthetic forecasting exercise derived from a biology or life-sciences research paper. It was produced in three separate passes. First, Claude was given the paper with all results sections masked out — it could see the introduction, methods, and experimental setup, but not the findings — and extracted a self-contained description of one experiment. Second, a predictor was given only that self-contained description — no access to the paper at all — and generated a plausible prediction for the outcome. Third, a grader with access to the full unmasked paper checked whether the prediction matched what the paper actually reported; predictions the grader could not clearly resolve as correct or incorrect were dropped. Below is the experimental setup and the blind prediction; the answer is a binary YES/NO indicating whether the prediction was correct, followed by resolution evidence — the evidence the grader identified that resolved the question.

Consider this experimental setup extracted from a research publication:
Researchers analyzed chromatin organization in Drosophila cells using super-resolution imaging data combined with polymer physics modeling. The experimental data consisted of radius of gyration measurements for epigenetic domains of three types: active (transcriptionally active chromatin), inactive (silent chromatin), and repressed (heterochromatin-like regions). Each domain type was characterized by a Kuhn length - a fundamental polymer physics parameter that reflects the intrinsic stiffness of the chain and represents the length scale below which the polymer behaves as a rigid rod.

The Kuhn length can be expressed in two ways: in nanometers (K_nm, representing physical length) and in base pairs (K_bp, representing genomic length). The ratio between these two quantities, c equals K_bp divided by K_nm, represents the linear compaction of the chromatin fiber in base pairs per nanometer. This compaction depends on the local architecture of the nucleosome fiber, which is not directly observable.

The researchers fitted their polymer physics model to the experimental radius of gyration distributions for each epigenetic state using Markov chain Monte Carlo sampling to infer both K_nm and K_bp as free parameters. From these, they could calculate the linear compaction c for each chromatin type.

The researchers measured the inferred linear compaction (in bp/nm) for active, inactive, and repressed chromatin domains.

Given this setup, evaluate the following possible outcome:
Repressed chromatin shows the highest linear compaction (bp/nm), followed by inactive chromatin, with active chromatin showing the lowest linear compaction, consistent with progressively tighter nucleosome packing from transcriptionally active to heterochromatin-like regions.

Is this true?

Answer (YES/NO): NO